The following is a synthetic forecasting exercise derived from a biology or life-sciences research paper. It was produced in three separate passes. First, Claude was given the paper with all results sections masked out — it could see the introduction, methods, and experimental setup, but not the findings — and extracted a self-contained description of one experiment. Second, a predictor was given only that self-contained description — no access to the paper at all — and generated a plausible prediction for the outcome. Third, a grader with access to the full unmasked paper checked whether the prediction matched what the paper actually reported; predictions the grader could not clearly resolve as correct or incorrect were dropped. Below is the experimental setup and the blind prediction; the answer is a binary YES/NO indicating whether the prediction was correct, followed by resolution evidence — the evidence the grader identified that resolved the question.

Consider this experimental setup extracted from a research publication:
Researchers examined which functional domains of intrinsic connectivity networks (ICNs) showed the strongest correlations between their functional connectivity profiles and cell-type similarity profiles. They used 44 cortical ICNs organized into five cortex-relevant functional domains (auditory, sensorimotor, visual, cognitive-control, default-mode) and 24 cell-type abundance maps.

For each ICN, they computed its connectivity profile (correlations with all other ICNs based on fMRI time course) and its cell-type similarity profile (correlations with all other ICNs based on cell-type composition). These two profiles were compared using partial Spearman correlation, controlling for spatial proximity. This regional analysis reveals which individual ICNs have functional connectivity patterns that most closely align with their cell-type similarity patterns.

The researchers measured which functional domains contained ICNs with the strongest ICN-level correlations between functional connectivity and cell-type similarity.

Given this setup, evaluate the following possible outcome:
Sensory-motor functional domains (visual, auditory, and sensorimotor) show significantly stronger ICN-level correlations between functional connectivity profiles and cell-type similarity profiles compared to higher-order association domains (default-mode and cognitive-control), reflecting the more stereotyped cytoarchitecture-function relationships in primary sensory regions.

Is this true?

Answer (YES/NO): YES